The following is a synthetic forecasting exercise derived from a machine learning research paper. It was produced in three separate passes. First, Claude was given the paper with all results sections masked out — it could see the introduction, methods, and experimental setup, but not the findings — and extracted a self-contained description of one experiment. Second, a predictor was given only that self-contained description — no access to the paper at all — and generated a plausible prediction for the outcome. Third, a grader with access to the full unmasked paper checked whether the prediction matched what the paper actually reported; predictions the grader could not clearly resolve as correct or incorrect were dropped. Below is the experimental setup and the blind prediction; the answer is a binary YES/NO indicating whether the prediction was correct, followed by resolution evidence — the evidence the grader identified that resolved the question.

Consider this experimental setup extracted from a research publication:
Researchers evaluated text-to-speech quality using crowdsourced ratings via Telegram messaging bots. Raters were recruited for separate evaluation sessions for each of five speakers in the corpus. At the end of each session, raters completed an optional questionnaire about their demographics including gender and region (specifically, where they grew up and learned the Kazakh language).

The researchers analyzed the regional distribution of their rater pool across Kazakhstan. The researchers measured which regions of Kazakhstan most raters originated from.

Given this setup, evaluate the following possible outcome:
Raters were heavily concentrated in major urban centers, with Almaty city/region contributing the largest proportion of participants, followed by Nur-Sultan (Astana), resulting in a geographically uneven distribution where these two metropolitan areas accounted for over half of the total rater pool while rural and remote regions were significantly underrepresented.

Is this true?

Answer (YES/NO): NO